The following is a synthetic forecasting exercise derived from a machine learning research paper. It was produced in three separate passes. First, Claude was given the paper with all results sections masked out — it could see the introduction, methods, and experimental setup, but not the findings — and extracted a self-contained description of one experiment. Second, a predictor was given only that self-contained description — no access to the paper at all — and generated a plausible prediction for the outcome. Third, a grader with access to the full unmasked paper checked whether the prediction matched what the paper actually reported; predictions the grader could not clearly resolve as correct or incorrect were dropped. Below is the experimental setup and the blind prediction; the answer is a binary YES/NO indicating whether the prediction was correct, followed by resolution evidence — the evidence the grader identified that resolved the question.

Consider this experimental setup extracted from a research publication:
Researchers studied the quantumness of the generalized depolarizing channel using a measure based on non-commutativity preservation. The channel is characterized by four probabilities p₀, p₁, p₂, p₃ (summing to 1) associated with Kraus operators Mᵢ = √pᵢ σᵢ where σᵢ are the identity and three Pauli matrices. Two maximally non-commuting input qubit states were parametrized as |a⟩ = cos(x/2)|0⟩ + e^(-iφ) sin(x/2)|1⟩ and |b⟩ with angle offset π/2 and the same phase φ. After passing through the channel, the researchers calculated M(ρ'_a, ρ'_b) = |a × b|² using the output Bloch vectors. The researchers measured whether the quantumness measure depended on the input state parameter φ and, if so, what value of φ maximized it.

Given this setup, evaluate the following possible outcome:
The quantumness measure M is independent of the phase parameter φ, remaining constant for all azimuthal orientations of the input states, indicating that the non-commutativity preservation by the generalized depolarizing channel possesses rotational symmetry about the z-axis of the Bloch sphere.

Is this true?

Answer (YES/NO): NO